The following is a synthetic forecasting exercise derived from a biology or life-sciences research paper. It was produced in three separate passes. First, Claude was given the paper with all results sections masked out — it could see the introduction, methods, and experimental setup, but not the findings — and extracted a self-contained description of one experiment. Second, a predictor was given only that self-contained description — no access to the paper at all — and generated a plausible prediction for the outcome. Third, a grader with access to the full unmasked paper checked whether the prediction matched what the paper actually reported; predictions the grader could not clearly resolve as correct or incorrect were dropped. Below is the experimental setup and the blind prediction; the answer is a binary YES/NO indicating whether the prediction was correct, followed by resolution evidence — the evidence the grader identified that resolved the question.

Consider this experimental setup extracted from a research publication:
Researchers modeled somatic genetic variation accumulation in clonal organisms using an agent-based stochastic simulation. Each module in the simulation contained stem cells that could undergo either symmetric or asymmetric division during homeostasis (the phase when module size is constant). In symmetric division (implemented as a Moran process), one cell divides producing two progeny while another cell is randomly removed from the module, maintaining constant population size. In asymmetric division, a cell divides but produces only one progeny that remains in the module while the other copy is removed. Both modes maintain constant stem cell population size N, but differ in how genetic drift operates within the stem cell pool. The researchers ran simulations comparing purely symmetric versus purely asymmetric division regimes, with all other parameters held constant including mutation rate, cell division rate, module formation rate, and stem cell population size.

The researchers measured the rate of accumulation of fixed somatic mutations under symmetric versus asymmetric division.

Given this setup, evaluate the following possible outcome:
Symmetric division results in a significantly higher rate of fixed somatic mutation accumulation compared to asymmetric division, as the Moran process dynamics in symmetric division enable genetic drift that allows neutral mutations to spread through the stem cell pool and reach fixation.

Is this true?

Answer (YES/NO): NO